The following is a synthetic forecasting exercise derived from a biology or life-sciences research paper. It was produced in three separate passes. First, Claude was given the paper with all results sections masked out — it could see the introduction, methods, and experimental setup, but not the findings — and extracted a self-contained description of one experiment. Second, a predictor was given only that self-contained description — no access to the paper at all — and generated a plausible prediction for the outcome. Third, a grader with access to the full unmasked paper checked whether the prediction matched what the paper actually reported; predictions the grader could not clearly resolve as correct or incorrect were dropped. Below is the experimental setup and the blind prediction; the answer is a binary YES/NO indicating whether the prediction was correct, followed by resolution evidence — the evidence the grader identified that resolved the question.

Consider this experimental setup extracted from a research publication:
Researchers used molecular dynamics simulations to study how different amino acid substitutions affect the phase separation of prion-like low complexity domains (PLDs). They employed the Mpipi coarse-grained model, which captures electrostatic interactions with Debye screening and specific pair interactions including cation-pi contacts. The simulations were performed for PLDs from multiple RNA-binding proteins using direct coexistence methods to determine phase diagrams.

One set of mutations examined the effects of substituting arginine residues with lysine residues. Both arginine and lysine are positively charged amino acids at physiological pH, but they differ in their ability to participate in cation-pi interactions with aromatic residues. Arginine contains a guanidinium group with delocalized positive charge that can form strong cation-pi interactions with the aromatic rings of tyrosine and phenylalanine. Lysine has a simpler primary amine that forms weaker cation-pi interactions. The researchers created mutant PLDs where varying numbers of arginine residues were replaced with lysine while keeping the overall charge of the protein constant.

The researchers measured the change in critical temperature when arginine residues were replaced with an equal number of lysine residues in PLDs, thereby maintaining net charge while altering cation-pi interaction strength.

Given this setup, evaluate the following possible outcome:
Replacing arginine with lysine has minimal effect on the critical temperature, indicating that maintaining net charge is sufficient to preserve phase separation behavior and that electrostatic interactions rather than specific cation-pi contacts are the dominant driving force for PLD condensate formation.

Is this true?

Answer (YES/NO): NO